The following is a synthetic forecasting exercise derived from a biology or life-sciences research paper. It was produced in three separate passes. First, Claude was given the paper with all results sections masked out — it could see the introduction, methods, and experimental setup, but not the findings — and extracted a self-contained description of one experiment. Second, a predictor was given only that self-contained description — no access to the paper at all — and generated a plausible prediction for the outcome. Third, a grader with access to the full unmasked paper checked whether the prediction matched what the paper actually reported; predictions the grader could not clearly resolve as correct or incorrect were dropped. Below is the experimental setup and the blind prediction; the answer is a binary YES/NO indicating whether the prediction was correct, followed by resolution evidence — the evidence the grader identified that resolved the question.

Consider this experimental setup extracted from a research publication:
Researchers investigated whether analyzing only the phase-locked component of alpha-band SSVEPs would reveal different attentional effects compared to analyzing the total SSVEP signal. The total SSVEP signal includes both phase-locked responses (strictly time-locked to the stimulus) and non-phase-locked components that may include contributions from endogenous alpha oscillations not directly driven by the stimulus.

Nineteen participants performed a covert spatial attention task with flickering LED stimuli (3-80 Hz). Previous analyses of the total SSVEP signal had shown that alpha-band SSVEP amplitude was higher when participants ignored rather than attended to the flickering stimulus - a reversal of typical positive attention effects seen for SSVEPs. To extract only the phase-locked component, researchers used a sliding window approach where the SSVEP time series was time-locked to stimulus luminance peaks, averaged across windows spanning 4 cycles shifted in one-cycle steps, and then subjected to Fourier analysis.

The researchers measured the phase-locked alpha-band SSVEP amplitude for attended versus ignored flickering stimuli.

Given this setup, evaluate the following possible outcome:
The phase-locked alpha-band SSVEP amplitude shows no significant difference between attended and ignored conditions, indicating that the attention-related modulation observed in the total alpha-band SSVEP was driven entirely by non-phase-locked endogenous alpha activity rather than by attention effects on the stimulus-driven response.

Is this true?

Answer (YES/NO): NO